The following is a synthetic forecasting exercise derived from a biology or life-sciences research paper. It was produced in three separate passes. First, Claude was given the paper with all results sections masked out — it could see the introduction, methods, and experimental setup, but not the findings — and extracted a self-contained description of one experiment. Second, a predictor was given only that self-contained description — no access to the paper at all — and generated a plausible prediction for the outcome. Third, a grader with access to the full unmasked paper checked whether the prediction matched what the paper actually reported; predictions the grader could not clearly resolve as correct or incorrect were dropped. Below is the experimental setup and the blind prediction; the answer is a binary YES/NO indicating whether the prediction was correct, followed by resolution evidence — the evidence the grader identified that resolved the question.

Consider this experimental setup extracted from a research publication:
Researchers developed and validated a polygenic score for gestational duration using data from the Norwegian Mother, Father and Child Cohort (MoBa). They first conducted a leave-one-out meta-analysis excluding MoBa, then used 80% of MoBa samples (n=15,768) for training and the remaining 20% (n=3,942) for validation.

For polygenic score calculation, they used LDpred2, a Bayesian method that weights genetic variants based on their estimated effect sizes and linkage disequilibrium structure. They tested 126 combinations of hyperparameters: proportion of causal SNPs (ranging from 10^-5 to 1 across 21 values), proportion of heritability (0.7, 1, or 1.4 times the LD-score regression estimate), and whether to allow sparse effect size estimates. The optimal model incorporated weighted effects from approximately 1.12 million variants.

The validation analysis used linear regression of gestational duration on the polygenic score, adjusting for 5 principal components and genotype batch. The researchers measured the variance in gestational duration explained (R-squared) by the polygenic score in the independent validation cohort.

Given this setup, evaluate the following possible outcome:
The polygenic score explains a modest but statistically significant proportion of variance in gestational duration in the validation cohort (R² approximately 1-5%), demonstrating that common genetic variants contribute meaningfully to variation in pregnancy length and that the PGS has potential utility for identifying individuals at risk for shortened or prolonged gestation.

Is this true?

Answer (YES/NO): YES